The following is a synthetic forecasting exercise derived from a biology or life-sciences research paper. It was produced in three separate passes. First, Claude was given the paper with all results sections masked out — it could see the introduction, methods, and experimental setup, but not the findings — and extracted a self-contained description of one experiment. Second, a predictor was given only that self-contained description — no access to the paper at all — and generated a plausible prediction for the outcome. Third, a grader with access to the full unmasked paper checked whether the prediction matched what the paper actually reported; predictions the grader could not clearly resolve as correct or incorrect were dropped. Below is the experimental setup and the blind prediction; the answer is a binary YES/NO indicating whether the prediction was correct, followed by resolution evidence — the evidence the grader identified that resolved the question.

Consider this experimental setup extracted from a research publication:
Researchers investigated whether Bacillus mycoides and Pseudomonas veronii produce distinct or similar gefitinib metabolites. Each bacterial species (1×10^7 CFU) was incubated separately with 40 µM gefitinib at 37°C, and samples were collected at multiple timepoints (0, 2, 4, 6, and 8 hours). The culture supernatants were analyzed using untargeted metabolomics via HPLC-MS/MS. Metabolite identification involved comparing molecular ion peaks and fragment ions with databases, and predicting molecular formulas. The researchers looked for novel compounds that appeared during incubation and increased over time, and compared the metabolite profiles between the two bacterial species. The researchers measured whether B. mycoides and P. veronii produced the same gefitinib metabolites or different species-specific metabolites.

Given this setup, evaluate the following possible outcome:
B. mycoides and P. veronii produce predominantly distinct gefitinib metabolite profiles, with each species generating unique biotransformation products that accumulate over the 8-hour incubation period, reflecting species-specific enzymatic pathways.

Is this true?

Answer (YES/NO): YES